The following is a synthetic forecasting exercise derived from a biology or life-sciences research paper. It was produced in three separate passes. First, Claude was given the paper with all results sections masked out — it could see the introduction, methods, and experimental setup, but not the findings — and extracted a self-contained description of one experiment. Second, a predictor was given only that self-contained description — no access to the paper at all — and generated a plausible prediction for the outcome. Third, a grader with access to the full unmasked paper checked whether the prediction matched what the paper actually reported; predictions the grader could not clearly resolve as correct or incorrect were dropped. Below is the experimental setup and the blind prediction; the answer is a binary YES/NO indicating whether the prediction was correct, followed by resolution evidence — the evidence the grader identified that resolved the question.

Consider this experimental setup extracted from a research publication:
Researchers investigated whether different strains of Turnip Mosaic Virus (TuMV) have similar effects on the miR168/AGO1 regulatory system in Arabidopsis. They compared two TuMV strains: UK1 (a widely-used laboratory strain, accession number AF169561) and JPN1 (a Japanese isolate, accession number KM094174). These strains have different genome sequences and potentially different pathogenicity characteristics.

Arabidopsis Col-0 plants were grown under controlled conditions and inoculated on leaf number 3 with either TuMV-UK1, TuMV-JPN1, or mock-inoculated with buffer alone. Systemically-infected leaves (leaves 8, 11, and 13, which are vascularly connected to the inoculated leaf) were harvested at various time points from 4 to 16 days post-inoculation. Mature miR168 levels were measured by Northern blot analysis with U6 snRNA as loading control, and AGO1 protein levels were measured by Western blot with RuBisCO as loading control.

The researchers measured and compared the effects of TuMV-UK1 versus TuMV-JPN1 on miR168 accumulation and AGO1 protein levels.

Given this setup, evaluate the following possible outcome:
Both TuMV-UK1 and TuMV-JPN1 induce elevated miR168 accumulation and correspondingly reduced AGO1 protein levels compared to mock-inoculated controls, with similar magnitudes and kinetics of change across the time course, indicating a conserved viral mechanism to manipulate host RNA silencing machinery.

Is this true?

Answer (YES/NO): NO